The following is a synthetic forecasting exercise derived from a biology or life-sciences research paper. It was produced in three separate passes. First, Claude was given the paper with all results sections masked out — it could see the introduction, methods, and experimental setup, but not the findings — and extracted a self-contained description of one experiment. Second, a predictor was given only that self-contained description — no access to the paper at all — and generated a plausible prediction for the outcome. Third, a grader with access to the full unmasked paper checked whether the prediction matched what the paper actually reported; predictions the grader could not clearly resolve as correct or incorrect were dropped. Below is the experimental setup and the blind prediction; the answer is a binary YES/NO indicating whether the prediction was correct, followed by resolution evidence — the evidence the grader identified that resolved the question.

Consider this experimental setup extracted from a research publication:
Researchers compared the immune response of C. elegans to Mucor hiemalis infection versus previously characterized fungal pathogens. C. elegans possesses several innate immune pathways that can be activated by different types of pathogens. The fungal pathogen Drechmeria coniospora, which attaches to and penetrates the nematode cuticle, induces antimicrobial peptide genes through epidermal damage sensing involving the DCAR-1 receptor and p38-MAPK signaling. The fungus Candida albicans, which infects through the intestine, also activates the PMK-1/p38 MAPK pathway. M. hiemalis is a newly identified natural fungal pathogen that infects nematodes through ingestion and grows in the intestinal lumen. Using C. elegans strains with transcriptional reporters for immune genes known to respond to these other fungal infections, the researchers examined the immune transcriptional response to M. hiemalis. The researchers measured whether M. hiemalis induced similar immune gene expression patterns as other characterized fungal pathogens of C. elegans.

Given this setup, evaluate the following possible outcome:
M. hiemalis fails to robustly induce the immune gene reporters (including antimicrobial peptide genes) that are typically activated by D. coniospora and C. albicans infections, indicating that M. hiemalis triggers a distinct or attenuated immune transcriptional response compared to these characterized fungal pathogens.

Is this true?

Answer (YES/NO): YES